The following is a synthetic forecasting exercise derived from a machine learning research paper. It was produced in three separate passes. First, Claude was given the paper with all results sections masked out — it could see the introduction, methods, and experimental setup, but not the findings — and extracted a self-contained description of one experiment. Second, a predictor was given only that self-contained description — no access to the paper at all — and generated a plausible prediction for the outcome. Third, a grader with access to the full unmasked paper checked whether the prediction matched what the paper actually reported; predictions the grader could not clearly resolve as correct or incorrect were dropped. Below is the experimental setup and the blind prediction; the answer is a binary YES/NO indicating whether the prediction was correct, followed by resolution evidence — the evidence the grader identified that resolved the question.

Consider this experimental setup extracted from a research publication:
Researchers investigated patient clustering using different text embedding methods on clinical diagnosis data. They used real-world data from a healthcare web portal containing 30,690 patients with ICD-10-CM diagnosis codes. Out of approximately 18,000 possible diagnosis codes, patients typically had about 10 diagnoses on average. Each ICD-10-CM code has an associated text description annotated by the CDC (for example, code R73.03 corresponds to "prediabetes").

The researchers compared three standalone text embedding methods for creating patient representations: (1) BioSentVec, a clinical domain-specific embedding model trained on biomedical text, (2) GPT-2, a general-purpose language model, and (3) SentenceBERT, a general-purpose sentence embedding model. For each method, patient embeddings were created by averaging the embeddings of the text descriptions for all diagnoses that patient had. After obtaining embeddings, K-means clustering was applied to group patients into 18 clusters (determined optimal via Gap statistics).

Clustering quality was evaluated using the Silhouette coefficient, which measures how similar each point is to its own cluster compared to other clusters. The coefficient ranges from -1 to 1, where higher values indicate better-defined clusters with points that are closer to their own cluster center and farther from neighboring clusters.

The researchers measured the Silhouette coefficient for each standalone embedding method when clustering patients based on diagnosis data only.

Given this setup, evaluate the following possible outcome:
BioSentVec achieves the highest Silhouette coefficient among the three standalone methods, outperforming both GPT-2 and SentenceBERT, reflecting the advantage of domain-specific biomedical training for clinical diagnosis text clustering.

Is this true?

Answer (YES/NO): YES